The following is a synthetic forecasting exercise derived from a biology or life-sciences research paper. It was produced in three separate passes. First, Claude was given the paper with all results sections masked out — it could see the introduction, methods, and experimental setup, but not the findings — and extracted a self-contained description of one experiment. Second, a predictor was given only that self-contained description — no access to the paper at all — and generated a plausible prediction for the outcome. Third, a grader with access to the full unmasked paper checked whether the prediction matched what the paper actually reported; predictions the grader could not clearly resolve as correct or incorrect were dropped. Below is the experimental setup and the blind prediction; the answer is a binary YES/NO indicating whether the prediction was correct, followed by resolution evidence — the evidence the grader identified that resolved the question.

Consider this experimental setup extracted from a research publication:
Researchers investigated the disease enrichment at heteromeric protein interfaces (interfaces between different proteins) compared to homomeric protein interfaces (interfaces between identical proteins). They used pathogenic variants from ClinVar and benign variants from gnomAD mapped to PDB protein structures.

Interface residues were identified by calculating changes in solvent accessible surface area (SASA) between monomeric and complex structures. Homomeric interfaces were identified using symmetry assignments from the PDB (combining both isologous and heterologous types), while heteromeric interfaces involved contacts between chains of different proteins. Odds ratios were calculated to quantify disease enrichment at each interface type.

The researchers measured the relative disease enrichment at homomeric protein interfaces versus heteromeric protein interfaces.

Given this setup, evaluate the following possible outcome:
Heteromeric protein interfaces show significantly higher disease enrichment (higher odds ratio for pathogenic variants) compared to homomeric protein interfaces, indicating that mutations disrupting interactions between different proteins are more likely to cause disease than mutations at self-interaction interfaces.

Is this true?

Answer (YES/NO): NO